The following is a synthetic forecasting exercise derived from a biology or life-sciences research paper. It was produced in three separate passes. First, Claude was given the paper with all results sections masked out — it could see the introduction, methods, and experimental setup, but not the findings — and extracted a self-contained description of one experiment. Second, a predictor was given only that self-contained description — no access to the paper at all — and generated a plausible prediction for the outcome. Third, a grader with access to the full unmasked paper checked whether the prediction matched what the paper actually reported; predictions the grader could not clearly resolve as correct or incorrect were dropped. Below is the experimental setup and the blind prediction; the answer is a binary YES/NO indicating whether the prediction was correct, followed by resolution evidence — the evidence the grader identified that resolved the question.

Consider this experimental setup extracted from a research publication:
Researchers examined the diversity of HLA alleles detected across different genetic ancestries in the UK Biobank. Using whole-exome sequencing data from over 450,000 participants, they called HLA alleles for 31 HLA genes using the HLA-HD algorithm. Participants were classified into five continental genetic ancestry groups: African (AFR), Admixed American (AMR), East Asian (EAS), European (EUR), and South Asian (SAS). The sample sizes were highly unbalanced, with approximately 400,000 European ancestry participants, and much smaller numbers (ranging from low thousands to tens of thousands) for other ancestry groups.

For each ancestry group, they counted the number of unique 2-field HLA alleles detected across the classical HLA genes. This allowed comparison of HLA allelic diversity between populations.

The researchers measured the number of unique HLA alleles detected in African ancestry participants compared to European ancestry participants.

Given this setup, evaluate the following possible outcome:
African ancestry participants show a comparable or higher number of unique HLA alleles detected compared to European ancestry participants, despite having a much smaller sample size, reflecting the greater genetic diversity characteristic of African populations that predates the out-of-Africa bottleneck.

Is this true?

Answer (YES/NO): NO